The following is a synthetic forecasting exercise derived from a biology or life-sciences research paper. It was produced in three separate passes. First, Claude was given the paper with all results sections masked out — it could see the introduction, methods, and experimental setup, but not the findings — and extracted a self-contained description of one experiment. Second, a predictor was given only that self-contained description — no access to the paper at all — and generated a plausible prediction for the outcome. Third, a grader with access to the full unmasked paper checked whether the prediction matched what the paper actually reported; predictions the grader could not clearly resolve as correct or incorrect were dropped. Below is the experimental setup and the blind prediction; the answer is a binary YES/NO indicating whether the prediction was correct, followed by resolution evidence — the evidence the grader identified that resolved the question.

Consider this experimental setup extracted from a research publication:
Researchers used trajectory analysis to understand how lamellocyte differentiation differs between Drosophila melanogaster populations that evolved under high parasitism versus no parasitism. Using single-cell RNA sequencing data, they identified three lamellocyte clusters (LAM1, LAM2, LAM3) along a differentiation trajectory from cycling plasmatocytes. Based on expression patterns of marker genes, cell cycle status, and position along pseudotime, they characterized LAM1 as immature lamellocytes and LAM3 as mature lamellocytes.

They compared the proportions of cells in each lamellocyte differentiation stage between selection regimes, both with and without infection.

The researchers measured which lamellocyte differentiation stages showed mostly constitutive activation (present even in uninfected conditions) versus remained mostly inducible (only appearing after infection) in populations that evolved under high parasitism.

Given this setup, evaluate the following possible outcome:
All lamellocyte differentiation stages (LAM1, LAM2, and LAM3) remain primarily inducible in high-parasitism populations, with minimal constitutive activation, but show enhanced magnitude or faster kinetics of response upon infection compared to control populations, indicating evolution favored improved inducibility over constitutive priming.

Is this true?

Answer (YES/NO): NO